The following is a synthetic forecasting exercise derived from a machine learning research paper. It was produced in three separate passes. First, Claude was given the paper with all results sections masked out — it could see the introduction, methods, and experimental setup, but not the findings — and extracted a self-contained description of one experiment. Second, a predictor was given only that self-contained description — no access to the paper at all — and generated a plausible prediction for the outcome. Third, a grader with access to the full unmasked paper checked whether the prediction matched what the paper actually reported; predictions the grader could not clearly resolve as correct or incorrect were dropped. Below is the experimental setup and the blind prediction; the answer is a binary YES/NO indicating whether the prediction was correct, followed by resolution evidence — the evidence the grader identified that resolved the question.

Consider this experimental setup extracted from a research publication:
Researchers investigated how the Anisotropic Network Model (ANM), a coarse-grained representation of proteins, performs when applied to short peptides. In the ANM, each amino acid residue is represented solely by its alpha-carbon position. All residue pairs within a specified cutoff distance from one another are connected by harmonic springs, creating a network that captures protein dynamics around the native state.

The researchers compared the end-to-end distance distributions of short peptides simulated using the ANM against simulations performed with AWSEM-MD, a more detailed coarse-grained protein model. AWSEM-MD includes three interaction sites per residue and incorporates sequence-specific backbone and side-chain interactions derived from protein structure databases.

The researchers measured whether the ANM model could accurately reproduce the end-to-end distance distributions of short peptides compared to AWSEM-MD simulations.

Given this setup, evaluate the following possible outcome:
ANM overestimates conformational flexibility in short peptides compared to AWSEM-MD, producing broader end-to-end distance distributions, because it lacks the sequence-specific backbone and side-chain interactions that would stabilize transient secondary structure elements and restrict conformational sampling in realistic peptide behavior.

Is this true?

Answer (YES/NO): NO